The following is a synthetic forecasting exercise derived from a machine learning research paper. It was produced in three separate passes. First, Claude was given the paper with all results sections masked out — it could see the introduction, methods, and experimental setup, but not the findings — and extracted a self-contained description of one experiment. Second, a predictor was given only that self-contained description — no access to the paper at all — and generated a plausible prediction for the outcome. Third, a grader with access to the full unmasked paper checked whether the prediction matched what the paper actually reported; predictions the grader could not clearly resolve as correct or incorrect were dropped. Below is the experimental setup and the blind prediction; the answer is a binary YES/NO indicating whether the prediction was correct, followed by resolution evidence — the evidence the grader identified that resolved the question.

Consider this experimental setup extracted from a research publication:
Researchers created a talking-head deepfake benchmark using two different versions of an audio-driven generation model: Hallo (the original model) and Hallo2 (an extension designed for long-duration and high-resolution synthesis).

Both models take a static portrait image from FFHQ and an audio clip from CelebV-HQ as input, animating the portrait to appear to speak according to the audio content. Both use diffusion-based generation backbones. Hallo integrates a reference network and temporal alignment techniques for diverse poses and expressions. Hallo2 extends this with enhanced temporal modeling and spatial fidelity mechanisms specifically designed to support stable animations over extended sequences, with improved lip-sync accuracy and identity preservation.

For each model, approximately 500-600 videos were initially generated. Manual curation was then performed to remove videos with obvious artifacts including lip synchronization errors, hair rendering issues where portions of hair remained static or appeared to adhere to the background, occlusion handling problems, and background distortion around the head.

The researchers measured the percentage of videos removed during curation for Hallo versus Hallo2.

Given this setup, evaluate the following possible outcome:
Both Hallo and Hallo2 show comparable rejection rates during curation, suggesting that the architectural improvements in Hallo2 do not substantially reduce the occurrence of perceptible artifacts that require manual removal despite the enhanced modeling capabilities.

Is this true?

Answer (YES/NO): NO